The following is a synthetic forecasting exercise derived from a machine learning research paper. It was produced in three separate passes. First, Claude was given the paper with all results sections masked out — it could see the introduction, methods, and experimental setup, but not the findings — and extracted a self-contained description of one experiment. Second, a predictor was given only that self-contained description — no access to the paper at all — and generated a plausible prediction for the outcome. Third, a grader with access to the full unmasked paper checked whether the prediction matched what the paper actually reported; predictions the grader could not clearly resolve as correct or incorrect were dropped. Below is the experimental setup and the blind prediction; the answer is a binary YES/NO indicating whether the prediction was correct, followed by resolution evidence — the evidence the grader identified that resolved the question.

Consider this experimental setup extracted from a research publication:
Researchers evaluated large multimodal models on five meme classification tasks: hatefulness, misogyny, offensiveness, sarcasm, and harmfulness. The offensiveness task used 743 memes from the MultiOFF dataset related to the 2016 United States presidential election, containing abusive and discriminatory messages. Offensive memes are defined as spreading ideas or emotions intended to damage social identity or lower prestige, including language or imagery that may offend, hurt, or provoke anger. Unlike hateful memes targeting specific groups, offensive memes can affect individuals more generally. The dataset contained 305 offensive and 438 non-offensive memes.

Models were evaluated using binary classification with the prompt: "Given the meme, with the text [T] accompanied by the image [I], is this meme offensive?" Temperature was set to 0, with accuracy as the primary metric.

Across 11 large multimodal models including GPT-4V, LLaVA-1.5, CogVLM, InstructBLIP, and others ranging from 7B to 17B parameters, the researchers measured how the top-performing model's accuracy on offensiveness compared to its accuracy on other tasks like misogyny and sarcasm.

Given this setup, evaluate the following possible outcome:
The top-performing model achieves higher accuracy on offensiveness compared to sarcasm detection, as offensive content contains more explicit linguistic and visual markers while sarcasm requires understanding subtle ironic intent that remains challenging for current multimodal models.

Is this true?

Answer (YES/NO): NO